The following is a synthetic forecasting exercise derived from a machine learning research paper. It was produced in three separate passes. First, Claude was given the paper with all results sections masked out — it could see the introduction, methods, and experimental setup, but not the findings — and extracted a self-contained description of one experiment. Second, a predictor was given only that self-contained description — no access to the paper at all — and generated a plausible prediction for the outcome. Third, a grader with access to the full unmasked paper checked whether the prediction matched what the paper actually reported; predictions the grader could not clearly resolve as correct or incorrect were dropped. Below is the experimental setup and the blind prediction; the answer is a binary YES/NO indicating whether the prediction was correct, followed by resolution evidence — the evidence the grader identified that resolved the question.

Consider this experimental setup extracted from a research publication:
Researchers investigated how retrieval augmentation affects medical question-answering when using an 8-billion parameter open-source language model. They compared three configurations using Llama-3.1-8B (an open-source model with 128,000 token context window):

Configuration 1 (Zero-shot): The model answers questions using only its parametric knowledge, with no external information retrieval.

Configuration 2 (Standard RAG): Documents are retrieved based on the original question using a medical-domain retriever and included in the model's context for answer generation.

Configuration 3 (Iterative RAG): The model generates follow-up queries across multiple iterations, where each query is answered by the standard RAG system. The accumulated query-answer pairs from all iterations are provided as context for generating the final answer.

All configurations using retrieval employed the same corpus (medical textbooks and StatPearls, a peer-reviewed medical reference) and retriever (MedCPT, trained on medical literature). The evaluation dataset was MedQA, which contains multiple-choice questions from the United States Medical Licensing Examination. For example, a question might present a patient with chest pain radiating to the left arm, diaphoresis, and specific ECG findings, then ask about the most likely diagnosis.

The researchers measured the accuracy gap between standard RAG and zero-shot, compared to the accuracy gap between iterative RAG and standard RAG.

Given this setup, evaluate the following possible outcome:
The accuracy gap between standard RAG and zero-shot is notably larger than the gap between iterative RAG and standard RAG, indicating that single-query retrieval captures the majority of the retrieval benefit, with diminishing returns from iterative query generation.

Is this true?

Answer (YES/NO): NO